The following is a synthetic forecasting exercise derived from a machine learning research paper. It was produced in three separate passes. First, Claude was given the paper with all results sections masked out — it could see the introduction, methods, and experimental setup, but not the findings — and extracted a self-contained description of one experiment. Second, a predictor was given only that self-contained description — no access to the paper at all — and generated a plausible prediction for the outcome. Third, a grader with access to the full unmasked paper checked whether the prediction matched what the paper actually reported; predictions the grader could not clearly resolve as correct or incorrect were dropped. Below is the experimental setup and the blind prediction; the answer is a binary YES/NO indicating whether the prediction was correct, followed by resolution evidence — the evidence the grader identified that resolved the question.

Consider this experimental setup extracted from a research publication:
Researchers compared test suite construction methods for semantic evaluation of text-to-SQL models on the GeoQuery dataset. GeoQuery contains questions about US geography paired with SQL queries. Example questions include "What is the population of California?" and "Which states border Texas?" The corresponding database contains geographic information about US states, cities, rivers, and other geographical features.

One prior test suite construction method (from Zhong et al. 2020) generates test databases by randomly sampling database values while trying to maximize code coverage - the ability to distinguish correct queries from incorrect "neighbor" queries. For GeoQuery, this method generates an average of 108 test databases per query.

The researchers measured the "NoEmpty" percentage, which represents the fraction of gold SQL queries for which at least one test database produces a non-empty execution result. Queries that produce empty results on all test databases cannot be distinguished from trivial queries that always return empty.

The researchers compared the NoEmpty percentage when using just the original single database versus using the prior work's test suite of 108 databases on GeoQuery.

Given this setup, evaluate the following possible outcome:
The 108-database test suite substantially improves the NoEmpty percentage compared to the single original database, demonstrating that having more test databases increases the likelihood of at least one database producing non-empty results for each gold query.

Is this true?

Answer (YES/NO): NO